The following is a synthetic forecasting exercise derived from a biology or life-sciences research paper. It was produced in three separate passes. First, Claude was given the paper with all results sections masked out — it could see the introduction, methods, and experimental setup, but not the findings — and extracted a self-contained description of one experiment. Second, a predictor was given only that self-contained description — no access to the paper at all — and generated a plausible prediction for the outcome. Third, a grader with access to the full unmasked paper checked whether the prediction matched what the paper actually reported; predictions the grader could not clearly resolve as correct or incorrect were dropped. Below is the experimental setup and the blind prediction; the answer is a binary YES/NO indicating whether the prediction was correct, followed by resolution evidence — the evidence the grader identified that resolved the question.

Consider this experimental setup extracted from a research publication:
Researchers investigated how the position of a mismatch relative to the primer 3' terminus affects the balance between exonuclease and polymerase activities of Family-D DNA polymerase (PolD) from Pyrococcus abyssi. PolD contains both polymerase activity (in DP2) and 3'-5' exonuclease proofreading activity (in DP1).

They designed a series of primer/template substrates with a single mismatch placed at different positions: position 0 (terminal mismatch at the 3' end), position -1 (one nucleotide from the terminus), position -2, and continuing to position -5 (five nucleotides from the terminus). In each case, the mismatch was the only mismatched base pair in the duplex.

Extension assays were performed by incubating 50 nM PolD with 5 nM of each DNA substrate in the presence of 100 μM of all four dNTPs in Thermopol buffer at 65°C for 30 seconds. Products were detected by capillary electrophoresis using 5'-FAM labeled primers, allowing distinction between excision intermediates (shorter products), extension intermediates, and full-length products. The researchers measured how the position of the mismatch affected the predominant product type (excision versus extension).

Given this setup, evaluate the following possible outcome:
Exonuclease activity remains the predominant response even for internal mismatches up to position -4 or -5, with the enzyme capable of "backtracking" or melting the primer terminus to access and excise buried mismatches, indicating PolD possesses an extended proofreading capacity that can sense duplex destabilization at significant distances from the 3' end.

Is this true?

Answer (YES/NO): NO